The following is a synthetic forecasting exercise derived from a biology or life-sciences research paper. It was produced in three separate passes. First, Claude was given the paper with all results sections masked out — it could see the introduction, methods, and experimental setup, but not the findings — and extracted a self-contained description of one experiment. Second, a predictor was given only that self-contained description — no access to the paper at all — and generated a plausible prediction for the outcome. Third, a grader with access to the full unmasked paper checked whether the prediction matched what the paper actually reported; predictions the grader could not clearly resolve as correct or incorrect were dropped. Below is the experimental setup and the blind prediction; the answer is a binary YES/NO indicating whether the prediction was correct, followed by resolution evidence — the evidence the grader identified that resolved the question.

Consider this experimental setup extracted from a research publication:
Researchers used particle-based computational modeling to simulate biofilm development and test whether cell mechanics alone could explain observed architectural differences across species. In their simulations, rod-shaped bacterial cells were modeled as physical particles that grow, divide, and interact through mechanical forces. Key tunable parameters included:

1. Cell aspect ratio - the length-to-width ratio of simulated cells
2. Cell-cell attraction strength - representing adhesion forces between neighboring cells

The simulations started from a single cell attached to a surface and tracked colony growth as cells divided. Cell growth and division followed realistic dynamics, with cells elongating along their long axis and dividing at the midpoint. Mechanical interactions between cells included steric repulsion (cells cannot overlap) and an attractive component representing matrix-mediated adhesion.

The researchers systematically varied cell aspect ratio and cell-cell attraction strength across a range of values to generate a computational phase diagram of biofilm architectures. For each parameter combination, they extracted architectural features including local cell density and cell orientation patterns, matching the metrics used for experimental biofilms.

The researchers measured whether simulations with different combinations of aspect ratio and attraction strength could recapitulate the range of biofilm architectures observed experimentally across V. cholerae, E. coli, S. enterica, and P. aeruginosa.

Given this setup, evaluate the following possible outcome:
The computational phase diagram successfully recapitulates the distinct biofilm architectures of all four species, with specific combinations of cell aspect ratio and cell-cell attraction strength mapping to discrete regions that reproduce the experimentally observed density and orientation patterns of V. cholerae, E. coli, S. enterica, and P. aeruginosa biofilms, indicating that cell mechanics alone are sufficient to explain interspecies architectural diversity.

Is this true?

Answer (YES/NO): YES